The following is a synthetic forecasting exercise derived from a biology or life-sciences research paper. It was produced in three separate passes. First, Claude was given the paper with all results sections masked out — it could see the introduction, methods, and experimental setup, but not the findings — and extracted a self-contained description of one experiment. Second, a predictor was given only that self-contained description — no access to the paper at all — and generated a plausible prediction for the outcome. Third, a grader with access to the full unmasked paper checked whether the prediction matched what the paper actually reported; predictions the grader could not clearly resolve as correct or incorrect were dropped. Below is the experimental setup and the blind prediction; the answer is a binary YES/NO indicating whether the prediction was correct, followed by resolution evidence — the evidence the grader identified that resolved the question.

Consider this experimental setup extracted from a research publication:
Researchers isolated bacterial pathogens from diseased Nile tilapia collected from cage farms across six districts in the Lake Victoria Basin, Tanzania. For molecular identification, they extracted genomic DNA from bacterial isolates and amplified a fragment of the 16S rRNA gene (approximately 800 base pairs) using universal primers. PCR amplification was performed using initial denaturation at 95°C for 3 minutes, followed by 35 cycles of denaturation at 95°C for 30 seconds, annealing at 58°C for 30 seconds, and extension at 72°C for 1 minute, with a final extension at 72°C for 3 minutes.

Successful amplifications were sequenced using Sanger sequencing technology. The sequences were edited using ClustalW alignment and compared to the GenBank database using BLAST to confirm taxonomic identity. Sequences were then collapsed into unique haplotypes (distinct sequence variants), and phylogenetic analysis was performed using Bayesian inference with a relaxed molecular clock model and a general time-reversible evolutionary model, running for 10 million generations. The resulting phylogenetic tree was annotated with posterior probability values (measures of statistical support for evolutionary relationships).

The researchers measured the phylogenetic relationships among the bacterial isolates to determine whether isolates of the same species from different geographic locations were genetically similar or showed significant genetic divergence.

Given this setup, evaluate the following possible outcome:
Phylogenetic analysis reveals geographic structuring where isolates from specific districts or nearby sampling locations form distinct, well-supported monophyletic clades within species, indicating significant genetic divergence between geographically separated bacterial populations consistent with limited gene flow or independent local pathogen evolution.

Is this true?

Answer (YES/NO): NO